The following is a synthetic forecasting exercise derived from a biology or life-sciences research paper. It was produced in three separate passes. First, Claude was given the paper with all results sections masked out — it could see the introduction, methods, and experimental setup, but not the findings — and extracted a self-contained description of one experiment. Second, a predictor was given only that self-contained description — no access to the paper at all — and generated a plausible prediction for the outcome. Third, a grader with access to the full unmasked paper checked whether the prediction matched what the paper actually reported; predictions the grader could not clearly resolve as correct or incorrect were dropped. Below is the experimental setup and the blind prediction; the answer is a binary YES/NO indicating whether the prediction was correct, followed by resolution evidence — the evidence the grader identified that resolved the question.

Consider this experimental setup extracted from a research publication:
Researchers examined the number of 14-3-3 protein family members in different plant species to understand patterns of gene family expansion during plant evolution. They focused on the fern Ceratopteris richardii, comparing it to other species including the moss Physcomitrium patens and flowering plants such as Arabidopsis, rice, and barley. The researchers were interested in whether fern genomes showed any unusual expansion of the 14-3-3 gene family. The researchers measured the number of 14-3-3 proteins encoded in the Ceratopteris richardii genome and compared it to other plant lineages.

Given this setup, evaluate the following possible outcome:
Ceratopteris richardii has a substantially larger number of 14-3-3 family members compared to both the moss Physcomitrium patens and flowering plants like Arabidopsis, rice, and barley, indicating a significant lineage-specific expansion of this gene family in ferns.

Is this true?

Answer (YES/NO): NO